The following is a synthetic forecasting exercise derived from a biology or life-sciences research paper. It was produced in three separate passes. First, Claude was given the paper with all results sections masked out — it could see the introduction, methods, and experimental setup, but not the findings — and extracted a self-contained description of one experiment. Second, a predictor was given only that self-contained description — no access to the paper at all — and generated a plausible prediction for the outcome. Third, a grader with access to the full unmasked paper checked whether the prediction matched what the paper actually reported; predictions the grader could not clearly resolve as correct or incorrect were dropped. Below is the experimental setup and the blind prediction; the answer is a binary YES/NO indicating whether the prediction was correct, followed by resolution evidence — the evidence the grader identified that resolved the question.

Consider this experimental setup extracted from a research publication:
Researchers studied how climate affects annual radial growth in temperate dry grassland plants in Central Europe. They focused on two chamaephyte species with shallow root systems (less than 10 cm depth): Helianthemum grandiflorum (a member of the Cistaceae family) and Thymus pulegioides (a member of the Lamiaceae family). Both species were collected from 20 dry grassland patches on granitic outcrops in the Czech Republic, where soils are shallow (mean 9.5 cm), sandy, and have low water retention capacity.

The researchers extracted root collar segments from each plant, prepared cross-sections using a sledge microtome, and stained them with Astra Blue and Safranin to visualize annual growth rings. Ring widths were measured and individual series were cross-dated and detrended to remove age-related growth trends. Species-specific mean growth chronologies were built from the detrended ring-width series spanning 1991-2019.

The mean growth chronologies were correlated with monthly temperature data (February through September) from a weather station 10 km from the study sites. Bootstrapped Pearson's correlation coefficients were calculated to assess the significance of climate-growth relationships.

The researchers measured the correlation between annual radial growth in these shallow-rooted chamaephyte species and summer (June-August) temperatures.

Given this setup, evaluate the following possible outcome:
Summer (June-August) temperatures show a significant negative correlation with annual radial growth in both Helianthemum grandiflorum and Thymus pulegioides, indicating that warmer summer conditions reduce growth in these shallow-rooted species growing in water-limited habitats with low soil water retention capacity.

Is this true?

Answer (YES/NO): YES